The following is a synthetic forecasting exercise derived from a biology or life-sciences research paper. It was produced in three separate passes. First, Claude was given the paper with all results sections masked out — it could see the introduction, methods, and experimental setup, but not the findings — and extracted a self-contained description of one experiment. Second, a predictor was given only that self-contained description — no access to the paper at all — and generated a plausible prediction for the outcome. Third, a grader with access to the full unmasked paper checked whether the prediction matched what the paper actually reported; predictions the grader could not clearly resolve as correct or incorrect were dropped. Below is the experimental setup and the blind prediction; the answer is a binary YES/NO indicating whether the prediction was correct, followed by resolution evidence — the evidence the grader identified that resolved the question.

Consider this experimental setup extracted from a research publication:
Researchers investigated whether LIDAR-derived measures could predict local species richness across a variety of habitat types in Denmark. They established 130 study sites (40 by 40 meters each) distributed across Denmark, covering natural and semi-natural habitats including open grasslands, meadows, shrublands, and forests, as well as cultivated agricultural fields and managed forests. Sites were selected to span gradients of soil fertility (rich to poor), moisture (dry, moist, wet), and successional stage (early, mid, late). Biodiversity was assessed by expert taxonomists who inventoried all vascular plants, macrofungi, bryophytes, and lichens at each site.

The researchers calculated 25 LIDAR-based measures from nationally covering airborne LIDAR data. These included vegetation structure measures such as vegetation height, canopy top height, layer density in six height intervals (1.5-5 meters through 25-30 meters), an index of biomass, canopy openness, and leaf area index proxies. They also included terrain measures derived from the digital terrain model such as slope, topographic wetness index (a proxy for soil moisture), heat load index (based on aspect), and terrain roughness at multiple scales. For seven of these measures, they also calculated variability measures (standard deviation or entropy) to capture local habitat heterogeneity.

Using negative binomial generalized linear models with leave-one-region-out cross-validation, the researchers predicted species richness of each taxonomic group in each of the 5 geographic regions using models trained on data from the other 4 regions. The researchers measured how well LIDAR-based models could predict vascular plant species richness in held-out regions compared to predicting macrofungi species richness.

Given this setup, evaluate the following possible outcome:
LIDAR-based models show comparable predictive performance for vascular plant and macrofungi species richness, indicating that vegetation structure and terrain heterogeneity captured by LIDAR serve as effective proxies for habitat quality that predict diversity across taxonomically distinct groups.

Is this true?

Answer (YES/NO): NO